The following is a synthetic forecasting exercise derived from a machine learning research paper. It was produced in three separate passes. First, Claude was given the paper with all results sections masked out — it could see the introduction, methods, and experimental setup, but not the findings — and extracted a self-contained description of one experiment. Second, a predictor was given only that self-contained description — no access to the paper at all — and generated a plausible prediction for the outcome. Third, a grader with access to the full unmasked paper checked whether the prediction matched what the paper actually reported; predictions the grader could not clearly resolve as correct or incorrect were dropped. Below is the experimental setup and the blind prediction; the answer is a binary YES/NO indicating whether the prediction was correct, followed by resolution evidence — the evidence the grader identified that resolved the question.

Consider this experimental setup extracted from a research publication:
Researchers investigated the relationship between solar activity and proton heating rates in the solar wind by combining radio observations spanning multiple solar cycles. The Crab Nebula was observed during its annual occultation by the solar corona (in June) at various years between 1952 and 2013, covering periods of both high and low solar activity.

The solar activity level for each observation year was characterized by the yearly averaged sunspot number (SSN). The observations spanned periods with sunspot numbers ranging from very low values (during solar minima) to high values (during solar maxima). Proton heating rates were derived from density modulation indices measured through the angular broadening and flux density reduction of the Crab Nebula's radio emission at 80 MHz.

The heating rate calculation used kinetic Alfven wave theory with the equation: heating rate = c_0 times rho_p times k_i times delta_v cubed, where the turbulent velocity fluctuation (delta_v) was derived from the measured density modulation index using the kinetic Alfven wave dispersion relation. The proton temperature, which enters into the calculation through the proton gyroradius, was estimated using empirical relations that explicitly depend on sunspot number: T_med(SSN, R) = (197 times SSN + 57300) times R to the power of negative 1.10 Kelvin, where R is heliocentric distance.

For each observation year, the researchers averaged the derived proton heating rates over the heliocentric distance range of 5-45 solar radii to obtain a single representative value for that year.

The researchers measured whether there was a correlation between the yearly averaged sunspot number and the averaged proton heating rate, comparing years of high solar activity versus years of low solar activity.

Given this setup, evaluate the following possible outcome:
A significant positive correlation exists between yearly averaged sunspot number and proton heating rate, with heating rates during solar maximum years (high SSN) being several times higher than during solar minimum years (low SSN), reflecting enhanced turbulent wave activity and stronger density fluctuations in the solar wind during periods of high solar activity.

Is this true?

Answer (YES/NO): NO